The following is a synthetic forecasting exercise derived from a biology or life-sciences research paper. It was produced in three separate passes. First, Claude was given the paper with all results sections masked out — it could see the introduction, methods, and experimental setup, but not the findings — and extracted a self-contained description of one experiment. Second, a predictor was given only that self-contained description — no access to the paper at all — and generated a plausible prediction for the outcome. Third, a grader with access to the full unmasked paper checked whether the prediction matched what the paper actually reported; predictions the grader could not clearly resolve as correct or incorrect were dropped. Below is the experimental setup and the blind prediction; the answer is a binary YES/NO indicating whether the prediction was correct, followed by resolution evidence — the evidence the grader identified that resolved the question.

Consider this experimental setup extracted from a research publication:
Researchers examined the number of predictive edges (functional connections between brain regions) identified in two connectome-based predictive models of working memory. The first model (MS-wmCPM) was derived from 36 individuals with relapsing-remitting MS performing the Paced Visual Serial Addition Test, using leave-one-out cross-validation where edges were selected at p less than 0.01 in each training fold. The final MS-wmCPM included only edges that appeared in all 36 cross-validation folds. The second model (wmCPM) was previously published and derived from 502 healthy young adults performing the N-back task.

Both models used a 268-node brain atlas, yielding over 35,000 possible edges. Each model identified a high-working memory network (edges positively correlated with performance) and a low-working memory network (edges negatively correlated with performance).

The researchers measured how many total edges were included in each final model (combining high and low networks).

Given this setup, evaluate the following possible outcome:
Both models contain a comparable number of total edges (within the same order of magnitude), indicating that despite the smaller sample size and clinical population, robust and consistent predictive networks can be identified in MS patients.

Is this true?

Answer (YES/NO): NO